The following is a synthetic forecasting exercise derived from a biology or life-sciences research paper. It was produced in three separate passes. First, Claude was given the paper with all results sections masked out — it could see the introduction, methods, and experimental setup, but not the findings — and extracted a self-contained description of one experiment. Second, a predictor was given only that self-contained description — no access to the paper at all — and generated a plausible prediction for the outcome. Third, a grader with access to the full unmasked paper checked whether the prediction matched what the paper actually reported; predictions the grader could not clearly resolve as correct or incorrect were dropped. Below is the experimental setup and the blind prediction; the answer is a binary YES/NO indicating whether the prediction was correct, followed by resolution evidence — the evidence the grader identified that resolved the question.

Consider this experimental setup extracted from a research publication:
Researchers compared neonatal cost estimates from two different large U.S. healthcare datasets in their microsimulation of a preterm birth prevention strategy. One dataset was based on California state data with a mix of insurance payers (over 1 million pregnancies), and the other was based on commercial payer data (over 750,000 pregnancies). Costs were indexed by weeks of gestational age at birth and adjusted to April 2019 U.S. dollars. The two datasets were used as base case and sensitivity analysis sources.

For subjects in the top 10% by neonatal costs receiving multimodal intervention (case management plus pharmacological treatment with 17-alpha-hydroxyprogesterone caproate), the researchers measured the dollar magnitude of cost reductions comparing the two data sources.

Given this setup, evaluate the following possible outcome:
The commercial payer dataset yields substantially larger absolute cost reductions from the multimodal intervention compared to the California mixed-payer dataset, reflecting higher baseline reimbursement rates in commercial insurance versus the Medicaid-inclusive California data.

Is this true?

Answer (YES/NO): YES